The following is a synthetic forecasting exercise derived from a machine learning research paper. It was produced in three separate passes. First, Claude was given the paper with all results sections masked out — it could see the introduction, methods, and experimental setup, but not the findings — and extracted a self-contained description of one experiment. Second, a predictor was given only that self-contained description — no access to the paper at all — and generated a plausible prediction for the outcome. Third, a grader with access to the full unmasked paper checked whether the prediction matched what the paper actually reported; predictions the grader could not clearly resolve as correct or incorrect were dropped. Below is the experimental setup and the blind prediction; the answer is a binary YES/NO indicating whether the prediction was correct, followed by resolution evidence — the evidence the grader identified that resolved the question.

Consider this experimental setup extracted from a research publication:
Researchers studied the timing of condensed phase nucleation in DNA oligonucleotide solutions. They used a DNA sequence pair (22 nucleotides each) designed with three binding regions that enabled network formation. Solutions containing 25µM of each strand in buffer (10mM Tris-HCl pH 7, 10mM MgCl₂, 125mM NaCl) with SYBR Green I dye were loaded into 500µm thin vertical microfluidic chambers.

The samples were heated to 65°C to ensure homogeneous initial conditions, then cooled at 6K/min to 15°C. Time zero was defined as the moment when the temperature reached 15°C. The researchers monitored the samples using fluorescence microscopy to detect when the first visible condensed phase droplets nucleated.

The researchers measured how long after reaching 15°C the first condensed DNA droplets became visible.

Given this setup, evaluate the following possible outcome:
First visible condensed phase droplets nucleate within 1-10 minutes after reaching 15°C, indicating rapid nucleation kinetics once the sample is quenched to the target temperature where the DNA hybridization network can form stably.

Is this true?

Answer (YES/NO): YES